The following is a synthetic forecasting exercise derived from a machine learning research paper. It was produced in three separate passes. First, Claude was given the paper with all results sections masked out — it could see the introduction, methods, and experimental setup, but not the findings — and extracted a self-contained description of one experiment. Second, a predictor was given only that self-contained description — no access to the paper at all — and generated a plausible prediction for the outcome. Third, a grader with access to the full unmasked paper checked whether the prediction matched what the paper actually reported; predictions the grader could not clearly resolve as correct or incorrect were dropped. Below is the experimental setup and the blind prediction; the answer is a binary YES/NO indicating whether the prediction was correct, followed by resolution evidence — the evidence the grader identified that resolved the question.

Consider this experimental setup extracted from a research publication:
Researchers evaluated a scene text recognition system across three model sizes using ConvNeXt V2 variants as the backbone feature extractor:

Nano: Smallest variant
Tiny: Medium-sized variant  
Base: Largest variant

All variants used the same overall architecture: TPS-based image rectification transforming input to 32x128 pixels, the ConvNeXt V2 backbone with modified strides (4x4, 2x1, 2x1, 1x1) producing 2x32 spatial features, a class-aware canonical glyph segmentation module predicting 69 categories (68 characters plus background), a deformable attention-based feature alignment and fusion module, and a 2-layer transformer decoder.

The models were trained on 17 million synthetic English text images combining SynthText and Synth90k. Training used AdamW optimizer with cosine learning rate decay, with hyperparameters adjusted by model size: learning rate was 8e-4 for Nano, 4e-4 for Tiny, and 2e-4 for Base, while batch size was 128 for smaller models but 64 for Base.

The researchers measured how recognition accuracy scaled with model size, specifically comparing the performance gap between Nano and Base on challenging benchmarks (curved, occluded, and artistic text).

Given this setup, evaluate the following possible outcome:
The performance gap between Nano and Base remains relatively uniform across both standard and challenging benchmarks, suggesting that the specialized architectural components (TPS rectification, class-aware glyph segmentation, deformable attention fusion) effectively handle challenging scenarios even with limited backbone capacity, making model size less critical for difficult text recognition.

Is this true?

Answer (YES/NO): NO